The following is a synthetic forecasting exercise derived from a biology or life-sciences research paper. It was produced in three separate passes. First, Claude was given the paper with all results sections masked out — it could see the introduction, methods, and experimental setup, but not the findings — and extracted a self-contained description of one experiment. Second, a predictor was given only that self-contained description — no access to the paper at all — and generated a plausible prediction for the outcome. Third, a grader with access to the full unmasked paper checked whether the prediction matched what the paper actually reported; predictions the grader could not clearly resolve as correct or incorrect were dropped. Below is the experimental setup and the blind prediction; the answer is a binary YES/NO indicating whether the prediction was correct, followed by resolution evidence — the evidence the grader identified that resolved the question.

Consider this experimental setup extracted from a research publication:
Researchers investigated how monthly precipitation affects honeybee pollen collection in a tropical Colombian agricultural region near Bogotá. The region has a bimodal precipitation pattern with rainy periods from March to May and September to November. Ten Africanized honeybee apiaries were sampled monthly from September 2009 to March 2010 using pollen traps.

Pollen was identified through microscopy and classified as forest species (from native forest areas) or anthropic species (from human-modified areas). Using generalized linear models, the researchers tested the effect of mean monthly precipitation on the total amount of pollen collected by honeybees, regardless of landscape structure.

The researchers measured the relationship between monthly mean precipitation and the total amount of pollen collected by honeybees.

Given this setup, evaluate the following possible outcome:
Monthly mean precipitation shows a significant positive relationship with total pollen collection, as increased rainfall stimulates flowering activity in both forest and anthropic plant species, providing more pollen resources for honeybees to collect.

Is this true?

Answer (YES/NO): NO